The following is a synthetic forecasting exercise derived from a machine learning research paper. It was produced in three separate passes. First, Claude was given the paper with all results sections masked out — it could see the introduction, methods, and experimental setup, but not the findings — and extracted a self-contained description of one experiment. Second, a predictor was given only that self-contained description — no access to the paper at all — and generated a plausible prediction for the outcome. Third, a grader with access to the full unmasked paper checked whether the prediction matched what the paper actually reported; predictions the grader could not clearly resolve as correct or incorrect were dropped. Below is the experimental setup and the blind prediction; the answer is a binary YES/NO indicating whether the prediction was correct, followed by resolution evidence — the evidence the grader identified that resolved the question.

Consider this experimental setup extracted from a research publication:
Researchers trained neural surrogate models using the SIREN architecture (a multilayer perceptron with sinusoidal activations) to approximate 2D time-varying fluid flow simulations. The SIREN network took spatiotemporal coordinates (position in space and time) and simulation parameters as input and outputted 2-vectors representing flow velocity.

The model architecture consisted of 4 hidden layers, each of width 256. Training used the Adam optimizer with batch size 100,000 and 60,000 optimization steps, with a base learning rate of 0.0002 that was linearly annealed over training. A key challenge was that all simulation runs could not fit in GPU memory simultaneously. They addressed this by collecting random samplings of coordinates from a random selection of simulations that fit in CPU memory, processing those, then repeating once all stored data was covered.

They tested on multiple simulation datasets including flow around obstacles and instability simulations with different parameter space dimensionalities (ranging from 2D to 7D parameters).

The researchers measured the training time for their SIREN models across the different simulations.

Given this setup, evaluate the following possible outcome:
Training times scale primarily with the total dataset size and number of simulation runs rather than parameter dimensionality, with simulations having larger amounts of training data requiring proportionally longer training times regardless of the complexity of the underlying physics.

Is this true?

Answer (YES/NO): NO